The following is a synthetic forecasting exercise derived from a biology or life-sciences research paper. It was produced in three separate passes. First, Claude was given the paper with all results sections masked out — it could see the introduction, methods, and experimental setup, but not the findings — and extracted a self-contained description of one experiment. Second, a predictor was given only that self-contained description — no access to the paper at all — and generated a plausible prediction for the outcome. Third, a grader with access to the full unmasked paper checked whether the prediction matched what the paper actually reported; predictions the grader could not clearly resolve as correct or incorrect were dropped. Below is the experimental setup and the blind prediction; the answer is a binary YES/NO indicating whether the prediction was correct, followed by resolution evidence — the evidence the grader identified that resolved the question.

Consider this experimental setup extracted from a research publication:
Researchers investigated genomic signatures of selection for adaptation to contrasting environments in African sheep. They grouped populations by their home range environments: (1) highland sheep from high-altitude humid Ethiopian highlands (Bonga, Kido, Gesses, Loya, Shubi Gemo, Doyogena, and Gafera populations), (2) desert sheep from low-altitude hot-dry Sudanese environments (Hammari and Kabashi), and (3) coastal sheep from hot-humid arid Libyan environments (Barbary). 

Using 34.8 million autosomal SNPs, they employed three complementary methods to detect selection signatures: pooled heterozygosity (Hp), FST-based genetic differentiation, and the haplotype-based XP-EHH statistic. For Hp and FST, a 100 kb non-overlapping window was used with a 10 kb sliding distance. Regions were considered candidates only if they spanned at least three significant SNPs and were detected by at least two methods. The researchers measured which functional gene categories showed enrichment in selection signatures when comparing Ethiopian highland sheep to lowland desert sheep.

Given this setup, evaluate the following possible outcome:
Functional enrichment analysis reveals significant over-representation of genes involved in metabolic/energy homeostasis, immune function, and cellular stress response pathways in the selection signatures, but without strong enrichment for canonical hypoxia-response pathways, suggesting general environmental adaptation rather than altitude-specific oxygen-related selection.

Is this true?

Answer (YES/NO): NO